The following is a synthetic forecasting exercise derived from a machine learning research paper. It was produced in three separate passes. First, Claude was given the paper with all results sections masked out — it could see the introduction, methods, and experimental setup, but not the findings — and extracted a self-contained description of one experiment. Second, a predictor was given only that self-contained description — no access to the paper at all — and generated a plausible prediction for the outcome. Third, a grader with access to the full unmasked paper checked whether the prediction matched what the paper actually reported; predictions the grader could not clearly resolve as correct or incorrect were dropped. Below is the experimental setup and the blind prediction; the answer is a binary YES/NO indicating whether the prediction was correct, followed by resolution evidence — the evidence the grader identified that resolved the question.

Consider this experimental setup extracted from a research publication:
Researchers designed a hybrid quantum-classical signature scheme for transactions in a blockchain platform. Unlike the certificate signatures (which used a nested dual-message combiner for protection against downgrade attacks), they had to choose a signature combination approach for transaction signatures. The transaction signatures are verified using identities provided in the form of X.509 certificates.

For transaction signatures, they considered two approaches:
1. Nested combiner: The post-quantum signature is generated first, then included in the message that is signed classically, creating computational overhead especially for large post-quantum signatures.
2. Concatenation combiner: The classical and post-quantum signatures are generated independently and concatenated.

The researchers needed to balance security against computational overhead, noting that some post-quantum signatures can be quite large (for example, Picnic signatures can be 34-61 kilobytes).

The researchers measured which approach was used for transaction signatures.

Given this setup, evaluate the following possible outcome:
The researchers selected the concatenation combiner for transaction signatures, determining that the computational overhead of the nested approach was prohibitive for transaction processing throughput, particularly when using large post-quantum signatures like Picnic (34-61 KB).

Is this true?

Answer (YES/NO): YES